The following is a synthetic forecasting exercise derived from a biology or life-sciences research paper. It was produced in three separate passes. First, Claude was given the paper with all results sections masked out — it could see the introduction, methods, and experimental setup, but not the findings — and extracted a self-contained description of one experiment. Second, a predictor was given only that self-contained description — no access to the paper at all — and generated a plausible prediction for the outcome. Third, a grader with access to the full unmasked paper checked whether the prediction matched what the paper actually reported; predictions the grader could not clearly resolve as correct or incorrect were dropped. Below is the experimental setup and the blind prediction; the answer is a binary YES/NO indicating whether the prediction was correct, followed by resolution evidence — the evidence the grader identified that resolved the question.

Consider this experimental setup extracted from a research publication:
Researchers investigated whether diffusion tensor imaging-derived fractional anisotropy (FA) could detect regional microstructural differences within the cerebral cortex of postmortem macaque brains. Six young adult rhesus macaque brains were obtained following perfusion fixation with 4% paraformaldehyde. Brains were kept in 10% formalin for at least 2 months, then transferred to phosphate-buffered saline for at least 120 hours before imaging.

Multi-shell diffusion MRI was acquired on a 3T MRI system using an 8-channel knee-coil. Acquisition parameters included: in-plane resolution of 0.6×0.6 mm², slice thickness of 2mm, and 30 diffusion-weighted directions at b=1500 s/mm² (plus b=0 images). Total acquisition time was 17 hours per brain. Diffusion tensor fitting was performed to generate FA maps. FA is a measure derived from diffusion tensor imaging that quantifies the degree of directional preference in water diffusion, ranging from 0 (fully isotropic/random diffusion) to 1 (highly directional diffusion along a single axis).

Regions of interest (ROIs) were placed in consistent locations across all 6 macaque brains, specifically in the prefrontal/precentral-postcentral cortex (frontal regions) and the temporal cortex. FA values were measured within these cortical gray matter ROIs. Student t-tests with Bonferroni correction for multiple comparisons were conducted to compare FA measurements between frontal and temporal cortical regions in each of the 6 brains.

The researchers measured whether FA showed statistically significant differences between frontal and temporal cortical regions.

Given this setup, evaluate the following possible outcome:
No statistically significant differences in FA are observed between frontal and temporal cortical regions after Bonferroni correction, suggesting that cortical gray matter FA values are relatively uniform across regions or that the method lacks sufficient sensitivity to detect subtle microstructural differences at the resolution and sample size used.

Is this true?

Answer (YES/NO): NO